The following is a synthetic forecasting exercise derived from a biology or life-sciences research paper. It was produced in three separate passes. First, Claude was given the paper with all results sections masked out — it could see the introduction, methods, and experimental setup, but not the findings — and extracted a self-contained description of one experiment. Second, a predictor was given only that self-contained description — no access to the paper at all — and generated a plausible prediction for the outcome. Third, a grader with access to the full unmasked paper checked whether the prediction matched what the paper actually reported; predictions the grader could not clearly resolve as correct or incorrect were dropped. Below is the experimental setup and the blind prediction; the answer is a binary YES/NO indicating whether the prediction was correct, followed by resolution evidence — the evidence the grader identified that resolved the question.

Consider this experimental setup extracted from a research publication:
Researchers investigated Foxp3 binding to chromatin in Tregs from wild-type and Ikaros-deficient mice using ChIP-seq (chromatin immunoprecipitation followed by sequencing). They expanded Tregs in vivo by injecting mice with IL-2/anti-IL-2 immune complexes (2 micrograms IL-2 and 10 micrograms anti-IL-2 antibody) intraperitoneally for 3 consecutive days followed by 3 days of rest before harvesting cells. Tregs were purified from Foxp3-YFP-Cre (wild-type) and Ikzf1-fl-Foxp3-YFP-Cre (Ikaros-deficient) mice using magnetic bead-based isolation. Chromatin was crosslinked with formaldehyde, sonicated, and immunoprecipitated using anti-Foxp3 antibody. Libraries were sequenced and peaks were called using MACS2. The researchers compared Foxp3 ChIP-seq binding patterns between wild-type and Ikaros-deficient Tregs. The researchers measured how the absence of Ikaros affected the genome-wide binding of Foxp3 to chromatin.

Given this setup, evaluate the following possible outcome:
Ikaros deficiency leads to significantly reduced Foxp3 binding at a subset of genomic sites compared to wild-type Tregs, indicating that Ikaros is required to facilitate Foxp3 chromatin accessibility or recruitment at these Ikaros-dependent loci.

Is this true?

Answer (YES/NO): YES